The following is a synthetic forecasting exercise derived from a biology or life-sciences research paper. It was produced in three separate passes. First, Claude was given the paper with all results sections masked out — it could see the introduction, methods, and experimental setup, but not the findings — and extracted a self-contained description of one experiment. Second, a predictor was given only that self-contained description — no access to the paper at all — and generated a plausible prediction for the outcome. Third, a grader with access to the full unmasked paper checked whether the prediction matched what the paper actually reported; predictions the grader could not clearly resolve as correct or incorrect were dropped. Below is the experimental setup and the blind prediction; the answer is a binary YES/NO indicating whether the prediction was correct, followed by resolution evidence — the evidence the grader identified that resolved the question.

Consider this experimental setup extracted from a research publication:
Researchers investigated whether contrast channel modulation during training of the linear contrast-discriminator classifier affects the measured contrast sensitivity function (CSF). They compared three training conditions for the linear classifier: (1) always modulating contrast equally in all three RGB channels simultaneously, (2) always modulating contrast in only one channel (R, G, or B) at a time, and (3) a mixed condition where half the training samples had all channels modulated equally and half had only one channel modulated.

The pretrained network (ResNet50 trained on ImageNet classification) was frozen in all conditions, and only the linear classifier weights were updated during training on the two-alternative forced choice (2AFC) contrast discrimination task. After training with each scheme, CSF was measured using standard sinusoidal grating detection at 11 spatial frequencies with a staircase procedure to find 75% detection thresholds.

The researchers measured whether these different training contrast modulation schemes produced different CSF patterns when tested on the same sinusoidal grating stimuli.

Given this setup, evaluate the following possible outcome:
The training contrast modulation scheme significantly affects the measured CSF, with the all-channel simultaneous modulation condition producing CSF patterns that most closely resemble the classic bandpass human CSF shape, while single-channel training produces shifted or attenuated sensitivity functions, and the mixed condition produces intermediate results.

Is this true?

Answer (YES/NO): NO